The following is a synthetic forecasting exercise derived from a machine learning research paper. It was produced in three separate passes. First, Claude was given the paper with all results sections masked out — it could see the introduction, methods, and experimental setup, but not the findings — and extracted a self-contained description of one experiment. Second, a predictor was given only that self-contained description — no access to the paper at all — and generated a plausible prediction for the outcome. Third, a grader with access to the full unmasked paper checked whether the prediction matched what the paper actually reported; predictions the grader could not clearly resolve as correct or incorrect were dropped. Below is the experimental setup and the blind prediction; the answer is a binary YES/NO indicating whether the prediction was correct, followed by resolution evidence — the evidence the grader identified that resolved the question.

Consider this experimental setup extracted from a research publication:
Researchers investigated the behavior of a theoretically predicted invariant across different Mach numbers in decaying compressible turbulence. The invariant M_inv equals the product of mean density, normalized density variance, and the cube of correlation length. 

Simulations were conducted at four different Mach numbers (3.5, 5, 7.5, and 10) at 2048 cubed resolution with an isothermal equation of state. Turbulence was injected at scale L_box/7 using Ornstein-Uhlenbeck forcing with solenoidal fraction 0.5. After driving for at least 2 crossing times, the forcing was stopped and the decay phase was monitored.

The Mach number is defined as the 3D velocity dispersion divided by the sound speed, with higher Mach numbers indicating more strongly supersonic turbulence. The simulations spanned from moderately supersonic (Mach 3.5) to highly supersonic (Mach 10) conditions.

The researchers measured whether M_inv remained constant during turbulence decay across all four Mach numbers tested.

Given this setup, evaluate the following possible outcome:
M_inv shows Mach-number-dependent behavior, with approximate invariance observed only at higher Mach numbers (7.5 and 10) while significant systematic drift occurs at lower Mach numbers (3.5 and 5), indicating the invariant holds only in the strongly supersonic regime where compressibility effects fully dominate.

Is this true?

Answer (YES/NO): NO